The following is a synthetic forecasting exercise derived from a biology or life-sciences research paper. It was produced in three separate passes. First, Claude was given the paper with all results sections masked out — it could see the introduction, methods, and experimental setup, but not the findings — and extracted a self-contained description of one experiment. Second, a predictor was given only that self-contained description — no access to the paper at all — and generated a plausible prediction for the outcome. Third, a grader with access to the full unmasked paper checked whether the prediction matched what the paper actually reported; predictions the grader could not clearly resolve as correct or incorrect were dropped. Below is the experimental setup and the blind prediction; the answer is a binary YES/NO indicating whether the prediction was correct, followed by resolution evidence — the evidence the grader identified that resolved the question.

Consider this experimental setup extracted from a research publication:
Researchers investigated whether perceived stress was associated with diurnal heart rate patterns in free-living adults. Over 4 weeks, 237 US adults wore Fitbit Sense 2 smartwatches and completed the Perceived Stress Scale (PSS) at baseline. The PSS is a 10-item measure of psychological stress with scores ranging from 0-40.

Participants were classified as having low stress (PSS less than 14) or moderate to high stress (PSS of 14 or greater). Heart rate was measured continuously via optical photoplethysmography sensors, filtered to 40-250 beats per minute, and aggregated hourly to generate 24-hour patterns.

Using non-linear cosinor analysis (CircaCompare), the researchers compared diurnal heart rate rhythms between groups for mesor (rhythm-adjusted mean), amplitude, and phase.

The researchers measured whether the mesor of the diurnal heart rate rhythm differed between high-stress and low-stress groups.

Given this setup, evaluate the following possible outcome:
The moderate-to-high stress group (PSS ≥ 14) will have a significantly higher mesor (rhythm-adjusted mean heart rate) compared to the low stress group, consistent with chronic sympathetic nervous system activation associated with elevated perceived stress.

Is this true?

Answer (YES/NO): NO